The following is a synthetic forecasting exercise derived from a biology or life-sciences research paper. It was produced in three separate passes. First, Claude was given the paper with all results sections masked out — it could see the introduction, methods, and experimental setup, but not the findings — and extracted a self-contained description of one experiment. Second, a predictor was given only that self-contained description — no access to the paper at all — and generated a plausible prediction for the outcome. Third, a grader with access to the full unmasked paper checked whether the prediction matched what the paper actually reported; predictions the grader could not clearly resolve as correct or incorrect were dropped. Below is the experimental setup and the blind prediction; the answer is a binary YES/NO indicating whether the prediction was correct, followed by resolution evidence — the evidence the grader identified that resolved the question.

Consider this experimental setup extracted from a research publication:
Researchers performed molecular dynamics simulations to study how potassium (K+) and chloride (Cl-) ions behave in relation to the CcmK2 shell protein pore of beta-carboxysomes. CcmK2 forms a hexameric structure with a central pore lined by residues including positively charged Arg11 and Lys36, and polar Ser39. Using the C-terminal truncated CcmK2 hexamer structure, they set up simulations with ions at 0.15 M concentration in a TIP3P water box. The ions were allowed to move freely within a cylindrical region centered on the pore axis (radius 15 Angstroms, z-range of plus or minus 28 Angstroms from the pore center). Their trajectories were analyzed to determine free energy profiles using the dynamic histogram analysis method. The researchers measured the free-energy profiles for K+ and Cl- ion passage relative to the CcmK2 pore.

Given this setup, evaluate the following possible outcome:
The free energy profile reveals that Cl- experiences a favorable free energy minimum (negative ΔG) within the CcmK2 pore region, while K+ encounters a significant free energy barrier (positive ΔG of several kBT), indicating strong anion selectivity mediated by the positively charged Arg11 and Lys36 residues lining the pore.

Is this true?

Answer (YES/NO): NO